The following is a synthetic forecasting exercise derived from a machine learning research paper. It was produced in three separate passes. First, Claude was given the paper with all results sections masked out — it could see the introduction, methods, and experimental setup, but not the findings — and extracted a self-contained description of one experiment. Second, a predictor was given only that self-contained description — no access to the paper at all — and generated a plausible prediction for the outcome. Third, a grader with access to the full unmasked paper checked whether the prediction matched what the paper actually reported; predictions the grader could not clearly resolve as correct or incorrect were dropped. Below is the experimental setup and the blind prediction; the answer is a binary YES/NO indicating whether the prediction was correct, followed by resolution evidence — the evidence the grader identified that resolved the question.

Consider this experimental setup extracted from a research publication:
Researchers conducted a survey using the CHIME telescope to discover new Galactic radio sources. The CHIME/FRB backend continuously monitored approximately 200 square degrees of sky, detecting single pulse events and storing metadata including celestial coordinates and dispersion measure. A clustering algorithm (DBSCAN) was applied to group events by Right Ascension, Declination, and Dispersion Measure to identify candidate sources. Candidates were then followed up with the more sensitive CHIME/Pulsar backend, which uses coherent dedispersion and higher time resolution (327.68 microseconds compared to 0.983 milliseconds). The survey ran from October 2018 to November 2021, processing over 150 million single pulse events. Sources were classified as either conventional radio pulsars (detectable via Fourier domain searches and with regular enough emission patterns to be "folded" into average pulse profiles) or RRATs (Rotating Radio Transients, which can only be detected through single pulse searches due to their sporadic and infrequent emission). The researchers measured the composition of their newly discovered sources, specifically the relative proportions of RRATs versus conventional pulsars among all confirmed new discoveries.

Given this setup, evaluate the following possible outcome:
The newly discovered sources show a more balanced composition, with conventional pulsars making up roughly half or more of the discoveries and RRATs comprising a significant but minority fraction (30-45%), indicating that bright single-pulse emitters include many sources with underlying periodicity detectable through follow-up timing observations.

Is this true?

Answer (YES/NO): NO